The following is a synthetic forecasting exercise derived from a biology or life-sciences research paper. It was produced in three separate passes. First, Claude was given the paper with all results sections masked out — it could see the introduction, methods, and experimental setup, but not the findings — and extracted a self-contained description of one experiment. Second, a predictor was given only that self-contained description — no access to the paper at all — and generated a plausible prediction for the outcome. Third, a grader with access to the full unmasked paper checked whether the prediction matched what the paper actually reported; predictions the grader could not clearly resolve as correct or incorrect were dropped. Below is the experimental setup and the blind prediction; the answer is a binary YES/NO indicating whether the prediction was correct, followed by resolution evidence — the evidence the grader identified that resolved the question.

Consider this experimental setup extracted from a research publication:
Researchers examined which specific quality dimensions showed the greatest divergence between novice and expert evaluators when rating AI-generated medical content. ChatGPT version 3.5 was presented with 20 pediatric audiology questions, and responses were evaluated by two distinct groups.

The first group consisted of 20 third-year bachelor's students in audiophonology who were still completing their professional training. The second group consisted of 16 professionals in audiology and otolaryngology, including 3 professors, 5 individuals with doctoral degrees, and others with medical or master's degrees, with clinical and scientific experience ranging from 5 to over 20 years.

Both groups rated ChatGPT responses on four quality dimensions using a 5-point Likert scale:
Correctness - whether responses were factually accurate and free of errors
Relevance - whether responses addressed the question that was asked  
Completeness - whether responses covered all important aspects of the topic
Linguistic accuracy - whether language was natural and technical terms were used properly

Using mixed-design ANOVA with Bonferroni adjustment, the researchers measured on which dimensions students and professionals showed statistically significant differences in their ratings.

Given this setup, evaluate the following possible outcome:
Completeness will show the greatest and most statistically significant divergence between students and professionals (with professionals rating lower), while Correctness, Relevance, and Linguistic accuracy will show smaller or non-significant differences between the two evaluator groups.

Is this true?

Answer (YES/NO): NO